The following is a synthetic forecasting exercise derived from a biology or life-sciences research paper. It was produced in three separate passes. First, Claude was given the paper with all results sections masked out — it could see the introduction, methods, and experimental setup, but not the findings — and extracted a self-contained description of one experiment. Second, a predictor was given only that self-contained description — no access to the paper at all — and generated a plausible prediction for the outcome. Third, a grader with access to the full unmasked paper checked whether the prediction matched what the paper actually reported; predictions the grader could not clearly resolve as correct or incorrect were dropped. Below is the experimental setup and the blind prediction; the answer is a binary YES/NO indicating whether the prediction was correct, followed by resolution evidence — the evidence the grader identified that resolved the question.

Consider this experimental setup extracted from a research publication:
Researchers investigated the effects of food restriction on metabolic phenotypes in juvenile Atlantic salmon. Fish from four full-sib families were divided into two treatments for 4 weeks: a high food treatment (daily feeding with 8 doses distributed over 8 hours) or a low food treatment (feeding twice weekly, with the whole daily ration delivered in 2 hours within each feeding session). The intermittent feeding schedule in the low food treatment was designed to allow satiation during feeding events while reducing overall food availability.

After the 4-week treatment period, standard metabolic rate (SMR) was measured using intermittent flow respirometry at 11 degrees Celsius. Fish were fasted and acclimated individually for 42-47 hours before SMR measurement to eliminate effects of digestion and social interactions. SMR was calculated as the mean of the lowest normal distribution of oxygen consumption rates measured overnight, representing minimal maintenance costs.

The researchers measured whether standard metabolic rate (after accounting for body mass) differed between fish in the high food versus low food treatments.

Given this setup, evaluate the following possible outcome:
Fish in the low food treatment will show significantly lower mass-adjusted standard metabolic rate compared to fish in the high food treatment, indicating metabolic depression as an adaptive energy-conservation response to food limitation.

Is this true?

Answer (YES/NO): NO